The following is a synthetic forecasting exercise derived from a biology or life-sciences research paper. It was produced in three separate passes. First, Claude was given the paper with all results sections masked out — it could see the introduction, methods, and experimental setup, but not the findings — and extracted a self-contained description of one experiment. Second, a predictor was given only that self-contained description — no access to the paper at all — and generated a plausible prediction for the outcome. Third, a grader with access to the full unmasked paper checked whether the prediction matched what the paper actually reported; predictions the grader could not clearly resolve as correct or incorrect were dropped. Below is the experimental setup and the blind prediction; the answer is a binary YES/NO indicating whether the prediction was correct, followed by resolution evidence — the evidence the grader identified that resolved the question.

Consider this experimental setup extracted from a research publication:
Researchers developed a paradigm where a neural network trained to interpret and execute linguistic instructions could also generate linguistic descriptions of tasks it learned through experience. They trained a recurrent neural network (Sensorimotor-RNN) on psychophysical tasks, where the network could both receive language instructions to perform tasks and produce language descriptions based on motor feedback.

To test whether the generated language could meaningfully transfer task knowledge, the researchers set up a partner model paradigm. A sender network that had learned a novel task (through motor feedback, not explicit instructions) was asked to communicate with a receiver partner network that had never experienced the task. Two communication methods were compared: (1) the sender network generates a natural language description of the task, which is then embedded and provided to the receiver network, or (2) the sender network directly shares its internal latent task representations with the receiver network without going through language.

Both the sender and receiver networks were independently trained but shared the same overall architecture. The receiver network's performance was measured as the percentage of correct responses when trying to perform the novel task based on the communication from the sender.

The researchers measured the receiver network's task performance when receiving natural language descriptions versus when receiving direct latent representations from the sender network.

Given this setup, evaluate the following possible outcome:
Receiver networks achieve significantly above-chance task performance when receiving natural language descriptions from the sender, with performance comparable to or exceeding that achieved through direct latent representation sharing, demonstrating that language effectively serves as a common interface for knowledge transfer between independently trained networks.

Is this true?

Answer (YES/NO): YES